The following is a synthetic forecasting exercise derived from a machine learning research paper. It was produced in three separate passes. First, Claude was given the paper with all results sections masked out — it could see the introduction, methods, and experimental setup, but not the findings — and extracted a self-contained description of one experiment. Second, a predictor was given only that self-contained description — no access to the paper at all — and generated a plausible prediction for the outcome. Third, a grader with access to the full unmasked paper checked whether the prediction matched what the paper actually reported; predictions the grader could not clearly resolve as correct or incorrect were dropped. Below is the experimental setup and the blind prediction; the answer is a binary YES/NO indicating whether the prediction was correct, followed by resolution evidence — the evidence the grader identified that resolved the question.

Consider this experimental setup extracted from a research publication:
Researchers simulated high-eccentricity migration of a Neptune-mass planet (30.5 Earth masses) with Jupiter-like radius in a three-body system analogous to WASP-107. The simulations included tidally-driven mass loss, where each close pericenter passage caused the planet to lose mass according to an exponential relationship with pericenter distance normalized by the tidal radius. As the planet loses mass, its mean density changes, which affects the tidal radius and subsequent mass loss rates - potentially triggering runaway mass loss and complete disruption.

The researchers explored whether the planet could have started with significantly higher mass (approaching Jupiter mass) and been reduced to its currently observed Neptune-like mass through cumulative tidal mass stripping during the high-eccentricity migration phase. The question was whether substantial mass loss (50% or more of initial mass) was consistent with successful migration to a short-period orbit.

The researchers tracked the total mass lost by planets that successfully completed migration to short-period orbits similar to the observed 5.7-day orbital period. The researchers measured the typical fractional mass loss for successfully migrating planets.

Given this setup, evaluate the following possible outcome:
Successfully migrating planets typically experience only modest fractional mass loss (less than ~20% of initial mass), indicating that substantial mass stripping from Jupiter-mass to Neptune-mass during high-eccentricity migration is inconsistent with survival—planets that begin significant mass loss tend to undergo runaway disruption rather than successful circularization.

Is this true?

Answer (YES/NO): YES